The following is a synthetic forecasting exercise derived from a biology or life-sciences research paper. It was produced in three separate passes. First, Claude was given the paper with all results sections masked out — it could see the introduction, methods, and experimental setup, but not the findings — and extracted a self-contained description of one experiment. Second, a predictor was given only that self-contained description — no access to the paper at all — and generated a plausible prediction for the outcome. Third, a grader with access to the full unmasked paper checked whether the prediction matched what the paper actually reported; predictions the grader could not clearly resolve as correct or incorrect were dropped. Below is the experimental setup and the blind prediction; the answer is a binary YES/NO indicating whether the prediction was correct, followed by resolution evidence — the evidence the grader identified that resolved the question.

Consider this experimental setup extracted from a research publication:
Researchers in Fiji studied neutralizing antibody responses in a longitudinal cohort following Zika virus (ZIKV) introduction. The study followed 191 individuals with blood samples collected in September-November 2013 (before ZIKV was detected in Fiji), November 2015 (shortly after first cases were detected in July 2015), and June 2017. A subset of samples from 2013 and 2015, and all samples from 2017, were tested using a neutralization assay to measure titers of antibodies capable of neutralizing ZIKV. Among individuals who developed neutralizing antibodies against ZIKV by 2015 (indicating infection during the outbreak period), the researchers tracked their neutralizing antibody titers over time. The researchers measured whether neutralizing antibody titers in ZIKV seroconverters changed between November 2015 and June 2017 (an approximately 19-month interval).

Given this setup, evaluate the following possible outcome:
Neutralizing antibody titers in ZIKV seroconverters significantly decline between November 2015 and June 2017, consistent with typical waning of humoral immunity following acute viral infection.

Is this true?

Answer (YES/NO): YES